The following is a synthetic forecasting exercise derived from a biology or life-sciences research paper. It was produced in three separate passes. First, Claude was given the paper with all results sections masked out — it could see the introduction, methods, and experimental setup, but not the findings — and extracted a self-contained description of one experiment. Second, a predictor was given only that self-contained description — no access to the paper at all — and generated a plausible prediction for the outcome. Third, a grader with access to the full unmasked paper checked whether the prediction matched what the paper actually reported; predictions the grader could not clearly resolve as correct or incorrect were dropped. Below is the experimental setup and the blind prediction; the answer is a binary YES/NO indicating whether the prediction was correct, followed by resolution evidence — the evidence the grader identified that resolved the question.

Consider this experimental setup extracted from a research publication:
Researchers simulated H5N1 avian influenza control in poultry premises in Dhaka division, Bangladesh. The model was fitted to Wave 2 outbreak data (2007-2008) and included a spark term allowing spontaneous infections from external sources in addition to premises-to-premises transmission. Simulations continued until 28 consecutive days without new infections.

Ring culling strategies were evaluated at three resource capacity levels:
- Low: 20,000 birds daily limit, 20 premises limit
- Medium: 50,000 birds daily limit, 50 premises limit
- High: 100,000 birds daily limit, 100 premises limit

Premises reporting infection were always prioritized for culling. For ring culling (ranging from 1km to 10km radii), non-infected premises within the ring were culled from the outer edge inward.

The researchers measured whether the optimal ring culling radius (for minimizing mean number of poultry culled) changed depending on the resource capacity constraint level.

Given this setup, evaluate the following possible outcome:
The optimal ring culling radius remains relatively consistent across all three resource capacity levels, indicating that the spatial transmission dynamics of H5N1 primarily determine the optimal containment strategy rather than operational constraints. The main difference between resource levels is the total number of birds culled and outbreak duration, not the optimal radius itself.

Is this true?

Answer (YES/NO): YES